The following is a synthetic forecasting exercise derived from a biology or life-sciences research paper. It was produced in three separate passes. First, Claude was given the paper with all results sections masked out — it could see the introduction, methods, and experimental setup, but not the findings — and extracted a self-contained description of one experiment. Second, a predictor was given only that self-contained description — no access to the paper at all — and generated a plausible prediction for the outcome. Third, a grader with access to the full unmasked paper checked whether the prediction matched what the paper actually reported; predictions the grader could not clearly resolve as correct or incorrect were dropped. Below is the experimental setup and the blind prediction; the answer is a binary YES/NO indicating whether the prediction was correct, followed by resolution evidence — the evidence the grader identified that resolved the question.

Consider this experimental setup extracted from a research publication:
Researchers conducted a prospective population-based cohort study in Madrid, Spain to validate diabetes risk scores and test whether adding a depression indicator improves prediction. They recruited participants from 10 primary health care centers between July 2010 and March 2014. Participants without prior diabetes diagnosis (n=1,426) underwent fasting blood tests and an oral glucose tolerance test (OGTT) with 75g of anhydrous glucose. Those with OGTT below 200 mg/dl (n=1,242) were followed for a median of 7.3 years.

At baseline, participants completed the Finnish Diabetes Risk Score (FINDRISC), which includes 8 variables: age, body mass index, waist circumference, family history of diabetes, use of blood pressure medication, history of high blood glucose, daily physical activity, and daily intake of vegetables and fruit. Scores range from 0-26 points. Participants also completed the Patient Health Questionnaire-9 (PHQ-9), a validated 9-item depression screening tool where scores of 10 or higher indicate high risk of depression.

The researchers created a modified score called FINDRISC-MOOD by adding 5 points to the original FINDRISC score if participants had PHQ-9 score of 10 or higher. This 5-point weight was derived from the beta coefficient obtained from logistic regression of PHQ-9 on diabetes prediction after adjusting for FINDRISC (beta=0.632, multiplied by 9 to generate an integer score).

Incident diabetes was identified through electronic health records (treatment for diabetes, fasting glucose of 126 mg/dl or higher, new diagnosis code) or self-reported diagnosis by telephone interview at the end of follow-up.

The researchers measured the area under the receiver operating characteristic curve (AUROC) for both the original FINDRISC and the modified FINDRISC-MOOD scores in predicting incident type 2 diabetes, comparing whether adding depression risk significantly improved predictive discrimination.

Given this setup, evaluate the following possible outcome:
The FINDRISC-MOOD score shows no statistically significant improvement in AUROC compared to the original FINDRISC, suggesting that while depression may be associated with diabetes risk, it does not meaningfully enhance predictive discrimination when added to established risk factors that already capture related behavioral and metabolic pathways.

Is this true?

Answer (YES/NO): YES